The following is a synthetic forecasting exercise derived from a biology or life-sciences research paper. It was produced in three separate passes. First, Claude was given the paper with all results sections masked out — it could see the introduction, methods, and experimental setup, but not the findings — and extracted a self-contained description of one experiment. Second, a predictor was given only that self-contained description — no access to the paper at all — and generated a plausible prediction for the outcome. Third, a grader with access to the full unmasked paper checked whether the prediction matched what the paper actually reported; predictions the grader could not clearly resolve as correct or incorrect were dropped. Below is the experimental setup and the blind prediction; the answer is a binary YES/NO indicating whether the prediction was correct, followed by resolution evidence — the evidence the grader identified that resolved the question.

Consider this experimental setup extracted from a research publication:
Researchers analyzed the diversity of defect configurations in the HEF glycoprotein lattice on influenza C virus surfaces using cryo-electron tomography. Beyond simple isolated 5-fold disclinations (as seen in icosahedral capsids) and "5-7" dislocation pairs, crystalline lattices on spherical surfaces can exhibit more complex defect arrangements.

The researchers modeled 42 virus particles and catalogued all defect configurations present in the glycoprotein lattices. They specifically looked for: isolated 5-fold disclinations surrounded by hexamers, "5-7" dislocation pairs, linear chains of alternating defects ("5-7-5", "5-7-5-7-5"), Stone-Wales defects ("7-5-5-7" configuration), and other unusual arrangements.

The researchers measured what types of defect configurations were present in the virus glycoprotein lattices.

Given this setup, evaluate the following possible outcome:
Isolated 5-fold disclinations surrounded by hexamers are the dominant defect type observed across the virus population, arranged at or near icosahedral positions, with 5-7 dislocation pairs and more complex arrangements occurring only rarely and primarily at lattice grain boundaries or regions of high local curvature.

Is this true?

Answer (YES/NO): NO